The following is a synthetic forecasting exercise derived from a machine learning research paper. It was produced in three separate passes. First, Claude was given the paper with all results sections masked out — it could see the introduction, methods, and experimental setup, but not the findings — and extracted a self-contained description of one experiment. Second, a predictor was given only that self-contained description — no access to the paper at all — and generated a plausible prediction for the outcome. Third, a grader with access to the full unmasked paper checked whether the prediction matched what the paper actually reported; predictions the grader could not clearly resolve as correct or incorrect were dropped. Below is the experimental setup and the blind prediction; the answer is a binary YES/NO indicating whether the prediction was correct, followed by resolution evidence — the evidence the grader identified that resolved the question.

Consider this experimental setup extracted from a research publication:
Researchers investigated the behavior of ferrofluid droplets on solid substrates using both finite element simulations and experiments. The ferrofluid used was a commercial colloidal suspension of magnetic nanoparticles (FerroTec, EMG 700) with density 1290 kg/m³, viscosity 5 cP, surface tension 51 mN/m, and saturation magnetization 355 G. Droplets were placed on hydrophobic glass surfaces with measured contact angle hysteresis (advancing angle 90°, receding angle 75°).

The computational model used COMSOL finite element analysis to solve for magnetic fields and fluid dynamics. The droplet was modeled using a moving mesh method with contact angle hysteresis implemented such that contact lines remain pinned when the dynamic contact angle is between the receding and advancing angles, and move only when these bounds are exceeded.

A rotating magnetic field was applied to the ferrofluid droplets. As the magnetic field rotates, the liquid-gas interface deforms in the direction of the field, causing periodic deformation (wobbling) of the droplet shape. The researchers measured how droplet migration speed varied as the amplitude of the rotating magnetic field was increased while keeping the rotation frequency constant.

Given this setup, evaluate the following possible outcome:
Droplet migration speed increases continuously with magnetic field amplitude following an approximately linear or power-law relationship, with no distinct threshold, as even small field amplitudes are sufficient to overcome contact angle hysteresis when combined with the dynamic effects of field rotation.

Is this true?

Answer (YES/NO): NO